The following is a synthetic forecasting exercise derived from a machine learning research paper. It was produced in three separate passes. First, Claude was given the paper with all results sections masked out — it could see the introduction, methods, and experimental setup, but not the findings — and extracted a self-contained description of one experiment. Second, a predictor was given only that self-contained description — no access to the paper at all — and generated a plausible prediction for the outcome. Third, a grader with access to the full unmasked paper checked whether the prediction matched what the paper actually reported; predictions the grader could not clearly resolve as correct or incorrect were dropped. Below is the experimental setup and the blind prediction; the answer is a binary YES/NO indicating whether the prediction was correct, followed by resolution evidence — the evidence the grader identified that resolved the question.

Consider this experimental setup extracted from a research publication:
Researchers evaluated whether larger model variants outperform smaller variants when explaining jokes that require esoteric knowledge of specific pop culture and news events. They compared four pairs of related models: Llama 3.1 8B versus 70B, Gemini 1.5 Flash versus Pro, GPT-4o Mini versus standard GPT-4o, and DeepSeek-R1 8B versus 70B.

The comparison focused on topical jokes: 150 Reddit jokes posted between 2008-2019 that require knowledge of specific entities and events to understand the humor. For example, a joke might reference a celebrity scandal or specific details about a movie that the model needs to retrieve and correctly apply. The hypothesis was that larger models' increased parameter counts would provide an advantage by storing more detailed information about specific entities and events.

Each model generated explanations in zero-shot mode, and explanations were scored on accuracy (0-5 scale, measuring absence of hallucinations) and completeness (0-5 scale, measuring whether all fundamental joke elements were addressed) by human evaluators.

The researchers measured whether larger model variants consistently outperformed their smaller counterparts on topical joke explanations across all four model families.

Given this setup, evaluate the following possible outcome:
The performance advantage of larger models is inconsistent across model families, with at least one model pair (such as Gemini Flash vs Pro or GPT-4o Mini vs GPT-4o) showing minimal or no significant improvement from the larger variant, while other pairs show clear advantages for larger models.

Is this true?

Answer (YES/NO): NO